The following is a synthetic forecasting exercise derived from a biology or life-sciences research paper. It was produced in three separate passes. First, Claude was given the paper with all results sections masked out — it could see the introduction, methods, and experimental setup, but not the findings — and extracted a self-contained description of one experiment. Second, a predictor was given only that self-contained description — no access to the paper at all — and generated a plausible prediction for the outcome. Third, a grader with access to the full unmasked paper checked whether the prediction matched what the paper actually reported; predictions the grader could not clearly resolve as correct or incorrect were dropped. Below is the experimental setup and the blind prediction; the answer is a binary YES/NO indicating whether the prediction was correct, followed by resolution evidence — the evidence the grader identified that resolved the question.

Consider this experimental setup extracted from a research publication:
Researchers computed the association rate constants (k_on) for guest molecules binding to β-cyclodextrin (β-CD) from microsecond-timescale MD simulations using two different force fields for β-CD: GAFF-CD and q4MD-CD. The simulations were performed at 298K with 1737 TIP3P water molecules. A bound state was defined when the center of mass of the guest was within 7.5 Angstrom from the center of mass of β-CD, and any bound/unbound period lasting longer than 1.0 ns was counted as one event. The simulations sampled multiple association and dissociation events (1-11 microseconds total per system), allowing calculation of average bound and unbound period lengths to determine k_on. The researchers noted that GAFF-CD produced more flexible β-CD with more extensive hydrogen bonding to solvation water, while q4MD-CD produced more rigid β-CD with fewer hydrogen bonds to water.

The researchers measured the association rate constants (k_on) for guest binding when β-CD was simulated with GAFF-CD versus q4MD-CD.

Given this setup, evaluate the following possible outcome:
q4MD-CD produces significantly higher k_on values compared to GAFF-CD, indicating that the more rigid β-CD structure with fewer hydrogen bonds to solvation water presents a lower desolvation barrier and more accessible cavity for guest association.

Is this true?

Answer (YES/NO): YES